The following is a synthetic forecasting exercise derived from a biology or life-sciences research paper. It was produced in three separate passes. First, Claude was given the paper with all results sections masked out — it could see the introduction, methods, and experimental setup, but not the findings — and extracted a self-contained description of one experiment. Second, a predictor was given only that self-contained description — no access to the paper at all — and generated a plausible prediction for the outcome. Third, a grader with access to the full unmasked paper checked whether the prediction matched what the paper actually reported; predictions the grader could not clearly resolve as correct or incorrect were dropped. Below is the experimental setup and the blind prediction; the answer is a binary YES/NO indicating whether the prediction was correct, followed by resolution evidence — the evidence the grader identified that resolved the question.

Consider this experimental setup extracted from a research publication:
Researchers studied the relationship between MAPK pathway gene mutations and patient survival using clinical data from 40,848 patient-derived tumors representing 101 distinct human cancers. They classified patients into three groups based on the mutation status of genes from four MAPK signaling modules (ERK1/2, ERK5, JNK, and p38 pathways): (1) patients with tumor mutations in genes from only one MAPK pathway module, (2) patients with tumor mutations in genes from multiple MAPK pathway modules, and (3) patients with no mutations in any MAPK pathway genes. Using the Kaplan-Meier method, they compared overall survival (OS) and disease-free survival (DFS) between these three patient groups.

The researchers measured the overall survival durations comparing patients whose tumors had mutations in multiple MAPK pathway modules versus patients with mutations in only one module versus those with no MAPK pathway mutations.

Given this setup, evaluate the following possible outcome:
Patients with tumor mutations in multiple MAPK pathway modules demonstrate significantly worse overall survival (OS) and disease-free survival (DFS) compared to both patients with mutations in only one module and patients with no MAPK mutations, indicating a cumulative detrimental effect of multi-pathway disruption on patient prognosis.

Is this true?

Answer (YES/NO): YES